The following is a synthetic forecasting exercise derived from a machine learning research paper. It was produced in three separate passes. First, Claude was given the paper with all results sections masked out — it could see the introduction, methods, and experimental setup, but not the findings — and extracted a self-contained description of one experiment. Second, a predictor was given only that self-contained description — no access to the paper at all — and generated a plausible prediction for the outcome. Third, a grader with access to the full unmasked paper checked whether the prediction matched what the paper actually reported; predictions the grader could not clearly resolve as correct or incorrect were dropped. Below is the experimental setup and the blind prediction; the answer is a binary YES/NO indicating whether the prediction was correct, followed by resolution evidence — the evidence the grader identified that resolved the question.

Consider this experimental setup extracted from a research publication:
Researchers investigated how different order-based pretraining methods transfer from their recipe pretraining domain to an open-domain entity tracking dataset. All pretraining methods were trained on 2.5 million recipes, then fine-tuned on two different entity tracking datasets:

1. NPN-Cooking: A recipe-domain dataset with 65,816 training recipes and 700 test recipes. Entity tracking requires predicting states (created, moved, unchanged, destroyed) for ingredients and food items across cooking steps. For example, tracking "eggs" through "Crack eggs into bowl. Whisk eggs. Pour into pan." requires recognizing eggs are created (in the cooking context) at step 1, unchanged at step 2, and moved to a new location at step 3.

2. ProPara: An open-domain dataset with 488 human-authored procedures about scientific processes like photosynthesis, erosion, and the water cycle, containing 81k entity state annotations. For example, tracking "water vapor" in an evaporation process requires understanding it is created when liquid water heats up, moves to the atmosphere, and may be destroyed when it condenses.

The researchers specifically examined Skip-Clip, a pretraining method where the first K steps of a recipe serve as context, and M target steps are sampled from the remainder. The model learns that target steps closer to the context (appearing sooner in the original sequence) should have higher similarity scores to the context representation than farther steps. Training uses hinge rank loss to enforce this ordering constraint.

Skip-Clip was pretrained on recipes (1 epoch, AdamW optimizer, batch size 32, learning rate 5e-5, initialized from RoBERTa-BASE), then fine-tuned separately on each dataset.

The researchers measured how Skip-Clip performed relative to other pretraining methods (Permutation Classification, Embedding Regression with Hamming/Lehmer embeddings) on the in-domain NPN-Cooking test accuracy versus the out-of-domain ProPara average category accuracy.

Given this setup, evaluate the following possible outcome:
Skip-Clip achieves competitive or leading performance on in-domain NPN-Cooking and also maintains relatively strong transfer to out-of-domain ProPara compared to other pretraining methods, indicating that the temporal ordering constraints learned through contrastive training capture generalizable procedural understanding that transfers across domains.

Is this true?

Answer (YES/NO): NO